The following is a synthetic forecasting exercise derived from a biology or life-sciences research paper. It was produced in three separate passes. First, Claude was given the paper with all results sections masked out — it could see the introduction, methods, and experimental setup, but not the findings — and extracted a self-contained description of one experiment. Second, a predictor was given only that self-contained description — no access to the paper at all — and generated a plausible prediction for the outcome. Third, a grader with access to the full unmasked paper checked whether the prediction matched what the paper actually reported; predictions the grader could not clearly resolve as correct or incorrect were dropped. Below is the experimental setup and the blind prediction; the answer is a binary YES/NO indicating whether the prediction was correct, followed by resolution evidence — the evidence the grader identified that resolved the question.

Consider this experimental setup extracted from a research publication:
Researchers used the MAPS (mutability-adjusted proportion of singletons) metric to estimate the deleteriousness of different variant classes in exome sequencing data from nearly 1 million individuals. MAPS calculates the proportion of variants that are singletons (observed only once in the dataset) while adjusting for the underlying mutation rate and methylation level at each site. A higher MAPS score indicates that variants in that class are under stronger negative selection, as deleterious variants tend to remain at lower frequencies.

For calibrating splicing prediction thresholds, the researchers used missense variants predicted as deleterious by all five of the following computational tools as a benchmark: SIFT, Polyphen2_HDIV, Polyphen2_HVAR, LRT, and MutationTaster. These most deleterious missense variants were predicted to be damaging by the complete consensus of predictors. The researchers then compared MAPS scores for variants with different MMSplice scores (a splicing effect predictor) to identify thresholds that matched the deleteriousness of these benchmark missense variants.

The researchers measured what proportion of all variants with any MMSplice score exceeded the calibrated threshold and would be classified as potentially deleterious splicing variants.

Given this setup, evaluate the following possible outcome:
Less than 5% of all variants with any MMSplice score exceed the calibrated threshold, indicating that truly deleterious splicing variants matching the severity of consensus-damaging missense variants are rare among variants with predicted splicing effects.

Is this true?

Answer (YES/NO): YES